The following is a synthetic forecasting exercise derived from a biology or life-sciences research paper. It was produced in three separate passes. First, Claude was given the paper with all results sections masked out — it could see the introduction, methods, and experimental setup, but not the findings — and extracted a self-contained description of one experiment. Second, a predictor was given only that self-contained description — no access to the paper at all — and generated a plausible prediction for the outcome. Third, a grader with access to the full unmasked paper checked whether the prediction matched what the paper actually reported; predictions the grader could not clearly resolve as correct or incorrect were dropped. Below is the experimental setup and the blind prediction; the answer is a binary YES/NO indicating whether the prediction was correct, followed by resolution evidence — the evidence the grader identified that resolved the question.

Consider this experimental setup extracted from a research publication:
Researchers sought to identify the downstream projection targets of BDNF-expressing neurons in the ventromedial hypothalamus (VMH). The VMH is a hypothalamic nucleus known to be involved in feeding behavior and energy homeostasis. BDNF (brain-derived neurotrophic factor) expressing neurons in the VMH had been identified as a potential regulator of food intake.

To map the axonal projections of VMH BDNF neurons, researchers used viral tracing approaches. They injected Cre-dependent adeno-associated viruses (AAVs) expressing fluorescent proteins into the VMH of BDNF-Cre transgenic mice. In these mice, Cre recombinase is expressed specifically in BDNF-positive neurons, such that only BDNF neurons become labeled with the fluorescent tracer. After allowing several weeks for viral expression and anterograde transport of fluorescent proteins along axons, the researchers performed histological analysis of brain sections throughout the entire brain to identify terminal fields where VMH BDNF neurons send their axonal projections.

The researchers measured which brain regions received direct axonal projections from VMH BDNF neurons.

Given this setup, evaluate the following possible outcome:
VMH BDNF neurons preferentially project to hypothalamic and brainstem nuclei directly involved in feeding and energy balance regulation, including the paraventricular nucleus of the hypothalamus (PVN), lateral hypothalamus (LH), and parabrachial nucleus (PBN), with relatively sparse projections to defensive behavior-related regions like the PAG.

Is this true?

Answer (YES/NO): NO